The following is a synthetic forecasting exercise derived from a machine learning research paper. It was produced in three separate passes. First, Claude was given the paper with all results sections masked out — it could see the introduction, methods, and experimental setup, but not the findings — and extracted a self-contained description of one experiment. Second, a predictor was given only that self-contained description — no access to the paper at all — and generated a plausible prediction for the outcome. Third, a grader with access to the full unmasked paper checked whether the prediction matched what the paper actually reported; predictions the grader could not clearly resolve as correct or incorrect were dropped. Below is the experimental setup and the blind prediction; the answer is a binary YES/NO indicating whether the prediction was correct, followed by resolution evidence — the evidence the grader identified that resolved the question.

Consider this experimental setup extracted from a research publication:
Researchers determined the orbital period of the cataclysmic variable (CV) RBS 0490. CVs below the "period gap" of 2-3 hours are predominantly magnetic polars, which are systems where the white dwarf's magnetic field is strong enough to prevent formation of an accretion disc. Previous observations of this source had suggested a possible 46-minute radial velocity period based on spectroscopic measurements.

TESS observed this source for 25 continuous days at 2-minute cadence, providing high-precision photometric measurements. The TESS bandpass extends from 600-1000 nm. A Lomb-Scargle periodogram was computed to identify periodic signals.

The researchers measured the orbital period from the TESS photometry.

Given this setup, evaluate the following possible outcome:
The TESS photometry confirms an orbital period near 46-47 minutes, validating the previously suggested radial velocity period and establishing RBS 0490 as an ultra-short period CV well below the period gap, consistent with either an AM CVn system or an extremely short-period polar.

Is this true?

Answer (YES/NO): NO